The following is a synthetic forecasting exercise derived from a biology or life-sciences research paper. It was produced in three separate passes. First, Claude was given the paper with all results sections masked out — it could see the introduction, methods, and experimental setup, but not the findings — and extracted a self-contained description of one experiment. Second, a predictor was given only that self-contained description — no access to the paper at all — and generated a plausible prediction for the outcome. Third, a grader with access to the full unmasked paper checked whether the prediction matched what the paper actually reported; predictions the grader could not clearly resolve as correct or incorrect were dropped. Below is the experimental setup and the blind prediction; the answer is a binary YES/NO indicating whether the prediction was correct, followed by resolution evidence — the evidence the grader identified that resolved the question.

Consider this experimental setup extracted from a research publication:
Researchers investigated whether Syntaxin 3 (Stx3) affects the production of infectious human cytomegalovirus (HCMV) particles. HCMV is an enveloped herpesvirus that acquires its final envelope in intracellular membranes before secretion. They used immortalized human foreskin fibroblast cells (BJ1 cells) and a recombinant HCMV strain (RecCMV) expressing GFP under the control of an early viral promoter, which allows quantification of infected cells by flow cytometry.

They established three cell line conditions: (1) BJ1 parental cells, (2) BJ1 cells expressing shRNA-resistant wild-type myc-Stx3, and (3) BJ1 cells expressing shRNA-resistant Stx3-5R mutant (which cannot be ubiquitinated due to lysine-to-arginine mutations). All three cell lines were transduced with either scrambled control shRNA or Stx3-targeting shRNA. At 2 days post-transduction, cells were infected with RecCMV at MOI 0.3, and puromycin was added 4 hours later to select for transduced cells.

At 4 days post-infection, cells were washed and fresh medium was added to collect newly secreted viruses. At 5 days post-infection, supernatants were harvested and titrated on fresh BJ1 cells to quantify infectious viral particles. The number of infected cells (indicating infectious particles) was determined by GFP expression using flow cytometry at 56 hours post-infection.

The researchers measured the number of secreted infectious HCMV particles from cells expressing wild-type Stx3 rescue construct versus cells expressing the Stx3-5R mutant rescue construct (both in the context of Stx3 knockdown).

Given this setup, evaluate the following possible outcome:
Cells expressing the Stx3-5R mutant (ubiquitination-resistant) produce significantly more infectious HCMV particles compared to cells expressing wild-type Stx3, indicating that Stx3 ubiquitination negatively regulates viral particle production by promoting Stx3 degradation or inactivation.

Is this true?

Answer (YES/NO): NO